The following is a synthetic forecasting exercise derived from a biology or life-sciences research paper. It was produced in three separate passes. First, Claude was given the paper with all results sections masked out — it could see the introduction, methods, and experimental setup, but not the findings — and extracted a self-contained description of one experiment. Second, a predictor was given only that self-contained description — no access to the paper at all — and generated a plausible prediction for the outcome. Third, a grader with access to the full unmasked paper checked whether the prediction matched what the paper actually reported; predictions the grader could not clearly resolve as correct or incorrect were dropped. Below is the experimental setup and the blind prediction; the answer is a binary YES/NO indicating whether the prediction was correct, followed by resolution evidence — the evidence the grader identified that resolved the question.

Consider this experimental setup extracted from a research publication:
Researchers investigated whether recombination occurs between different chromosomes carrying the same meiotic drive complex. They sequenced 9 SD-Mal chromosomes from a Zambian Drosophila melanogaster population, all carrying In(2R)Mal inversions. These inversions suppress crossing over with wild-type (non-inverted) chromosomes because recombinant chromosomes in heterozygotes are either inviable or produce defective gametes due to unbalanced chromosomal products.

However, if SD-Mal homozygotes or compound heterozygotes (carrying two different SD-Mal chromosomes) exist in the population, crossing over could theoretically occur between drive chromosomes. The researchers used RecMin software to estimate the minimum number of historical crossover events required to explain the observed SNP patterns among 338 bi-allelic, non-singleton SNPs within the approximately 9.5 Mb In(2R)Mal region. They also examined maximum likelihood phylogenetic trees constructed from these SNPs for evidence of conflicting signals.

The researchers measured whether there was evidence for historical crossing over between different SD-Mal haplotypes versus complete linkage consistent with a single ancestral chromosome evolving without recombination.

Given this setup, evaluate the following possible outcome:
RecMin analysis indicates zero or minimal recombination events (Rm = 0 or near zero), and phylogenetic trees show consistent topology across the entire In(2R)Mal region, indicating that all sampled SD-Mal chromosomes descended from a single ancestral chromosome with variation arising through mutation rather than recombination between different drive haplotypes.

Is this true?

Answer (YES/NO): NO